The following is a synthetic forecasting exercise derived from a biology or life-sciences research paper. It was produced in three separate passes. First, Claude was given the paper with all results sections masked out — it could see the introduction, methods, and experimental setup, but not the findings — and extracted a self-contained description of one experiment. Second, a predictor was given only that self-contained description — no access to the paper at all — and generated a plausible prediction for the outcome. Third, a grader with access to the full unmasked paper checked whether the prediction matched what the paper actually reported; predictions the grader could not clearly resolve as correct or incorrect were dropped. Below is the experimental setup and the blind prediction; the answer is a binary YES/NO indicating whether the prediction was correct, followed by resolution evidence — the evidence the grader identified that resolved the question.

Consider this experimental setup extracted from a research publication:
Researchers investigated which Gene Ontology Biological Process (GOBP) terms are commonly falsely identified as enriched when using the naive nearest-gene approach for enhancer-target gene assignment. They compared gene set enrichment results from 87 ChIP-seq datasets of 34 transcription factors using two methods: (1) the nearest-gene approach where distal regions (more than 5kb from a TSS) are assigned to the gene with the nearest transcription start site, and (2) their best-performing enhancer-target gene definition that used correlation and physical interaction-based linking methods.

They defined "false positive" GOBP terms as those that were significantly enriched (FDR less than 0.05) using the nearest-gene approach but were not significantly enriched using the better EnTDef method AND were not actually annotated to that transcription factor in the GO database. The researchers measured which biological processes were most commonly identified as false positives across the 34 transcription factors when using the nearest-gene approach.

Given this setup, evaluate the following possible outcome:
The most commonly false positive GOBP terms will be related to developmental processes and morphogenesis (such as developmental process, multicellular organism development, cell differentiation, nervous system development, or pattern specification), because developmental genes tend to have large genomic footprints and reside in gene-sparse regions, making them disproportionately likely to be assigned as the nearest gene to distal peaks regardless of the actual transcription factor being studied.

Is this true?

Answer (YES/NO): YES